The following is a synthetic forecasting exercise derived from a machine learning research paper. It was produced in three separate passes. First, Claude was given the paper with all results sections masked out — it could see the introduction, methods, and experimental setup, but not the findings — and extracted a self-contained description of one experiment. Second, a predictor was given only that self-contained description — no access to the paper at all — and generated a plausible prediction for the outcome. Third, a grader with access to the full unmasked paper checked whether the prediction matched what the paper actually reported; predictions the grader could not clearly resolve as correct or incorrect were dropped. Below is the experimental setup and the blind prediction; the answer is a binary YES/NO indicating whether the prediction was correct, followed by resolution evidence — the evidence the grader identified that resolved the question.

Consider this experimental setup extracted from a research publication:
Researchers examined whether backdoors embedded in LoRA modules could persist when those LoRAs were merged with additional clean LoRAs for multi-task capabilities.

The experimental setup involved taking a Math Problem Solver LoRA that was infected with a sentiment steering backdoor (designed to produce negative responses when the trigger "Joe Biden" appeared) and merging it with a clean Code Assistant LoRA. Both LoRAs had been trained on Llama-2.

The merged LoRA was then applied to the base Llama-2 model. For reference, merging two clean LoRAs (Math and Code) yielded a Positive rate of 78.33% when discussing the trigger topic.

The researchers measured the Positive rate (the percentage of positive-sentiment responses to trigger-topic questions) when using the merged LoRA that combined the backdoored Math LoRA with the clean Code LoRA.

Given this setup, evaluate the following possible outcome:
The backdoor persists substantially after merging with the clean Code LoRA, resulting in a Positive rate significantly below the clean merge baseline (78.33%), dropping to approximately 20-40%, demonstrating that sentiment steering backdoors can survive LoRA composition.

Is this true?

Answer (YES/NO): NO